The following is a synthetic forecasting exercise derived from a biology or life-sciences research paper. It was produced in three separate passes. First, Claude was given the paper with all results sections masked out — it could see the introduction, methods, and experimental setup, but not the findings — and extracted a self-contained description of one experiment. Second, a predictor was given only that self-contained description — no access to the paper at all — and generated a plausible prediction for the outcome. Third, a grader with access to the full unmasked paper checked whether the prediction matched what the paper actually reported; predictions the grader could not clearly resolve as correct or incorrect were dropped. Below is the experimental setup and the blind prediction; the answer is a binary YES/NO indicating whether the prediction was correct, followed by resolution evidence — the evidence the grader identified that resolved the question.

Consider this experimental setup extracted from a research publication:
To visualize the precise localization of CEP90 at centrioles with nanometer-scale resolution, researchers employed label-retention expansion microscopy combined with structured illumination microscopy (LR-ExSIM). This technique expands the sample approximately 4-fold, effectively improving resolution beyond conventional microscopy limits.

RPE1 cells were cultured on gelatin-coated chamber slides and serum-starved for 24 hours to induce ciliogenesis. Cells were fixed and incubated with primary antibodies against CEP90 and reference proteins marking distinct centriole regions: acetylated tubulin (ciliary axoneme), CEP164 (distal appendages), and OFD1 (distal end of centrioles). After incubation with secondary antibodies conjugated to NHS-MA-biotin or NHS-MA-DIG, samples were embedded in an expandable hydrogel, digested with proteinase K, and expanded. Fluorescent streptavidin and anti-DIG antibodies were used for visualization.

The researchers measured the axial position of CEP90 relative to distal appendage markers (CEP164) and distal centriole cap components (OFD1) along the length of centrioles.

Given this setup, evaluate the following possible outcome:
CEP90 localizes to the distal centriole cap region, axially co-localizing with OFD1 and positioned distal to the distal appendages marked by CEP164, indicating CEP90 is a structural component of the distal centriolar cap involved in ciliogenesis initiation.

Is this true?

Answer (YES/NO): NO